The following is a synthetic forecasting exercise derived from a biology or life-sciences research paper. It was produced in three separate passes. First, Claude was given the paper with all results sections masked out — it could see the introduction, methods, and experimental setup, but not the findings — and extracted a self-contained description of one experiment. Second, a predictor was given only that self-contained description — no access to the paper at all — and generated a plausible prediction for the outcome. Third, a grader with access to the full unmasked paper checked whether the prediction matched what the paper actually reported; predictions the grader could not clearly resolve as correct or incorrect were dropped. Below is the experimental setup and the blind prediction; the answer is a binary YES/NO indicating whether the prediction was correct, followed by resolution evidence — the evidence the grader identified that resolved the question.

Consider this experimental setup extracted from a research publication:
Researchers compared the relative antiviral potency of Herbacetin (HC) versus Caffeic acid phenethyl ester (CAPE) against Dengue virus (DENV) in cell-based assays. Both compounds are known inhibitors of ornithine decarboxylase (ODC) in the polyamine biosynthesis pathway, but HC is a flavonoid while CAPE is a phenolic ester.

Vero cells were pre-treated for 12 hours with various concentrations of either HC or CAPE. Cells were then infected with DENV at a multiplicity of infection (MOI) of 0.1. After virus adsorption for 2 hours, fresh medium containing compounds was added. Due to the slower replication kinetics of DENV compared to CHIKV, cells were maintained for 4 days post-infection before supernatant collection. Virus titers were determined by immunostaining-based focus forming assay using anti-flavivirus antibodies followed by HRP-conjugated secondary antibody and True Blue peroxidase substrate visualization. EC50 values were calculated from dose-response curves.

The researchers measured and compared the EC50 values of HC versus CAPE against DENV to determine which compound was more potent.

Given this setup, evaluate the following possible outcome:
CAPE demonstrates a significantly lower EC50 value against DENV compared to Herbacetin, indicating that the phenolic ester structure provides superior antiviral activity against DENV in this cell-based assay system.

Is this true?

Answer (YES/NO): YES